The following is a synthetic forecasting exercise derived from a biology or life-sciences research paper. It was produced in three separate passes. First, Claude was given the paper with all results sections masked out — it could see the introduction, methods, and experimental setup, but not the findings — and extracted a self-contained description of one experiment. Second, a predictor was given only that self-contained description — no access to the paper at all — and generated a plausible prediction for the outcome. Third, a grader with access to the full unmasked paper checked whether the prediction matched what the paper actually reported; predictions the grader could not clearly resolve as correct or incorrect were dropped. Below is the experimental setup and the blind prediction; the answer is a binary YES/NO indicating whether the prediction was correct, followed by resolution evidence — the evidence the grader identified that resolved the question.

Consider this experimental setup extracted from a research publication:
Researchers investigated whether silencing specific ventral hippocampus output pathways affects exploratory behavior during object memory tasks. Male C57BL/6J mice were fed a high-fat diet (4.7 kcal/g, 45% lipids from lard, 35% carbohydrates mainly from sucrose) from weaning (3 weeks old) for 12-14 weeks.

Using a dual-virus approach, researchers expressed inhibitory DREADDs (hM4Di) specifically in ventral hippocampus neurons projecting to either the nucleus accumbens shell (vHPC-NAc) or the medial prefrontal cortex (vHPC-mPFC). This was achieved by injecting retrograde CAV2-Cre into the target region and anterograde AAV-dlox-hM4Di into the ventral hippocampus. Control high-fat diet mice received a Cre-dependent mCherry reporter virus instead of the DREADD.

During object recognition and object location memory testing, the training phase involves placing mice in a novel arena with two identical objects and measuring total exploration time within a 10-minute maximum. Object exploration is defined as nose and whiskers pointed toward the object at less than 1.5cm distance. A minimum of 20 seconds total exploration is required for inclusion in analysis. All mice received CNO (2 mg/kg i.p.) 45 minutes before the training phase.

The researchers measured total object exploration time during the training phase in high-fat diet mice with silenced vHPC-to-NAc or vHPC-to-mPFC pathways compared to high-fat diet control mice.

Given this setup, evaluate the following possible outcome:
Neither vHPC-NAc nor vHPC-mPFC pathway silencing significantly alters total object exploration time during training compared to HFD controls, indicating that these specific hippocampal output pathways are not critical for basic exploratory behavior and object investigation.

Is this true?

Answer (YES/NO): YES